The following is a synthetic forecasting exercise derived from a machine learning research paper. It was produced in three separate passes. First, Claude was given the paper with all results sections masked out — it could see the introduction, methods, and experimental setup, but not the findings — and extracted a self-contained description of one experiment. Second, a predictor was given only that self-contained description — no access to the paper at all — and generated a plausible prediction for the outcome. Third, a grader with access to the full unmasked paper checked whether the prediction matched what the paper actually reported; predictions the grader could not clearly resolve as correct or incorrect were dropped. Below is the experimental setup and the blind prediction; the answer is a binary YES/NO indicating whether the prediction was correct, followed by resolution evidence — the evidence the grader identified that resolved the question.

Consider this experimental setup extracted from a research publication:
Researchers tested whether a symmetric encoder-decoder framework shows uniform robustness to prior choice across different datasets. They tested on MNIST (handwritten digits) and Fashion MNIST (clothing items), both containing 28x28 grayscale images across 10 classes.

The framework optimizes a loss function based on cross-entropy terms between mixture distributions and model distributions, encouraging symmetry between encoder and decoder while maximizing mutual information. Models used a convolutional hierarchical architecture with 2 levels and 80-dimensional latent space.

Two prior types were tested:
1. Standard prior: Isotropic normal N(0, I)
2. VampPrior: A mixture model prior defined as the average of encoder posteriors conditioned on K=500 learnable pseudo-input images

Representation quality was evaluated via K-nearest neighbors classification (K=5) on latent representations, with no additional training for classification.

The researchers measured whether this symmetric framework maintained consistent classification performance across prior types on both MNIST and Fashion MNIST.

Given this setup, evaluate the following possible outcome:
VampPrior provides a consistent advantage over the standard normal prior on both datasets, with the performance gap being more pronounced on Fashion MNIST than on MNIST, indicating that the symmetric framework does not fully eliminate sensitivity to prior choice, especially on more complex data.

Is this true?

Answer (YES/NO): NO